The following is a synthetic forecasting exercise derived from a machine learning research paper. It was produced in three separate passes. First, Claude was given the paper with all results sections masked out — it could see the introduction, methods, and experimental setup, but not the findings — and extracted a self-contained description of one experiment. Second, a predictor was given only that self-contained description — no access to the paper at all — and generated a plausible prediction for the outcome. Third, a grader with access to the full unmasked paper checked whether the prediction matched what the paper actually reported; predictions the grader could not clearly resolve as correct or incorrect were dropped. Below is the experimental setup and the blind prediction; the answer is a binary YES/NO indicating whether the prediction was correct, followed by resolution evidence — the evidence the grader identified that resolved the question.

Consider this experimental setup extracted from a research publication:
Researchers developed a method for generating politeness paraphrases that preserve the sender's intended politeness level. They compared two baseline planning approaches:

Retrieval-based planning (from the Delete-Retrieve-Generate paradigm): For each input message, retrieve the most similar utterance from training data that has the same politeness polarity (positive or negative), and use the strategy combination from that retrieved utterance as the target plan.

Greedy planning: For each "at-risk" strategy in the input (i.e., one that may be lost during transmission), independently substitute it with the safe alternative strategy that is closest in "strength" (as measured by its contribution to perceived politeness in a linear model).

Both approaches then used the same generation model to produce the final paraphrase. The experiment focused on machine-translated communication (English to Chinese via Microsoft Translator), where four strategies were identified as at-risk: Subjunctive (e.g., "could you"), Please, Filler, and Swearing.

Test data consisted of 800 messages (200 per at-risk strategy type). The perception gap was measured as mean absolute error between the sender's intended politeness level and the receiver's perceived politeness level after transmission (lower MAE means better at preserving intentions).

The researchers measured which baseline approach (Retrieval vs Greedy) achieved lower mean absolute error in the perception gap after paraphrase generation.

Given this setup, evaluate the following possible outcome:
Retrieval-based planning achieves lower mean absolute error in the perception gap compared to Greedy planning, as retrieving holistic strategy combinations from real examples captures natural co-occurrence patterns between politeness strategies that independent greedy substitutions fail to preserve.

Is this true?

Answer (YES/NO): NO